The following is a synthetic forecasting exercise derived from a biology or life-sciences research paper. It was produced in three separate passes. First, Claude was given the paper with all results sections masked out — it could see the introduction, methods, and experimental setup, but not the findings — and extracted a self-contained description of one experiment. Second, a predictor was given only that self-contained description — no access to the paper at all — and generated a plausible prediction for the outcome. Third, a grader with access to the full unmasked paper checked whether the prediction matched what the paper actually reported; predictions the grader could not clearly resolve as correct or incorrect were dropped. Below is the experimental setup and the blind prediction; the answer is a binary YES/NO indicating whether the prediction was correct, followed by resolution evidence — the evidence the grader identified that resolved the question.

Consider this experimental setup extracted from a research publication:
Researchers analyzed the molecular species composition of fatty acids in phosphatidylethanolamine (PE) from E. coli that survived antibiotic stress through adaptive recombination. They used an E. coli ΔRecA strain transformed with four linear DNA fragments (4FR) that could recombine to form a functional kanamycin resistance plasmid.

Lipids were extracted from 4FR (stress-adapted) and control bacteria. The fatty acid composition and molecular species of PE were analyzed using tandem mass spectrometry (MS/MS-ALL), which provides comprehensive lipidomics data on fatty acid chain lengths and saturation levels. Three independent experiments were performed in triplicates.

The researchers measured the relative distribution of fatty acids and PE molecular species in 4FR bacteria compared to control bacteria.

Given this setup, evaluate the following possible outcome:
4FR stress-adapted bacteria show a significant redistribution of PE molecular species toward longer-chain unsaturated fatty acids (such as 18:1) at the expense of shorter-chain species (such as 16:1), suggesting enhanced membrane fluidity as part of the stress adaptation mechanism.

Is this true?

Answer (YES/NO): NO